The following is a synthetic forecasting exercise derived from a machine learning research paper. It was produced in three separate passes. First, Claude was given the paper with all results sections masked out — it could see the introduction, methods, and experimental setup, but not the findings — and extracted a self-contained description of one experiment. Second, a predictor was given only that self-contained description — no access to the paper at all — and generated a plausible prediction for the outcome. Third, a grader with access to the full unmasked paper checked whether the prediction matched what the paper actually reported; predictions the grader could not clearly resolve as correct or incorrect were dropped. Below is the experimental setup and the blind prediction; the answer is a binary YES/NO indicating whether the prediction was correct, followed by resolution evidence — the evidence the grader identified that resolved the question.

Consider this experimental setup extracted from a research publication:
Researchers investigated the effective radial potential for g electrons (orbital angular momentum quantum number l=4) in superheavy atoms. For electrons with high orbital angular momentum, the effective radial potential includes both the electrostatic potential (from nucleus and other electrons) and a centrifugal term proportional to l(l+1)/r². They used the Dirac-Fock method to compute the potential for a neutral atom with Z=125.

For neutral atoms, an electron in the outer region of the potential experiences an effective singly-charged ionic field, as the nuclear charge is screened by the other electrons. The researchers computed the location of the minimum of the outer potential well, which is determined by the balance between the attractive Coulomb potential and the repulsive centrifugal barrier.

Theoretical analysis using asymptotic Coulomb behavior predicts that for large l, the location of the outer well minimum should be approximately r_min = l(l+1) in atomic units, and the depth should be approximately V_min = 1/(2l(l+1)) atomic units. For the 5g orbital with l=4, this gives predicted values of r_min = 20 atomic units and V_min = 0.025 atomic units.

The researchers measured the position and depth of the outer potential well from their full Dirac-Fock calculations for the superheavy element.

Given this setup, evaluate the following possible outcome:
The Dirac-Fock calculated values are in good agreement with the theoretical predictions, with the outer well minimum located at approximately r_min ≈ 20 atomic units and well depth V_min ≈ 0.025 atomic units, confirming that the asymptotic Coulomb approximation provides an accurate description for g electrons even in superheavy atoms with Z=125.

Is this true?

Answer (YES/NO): YES